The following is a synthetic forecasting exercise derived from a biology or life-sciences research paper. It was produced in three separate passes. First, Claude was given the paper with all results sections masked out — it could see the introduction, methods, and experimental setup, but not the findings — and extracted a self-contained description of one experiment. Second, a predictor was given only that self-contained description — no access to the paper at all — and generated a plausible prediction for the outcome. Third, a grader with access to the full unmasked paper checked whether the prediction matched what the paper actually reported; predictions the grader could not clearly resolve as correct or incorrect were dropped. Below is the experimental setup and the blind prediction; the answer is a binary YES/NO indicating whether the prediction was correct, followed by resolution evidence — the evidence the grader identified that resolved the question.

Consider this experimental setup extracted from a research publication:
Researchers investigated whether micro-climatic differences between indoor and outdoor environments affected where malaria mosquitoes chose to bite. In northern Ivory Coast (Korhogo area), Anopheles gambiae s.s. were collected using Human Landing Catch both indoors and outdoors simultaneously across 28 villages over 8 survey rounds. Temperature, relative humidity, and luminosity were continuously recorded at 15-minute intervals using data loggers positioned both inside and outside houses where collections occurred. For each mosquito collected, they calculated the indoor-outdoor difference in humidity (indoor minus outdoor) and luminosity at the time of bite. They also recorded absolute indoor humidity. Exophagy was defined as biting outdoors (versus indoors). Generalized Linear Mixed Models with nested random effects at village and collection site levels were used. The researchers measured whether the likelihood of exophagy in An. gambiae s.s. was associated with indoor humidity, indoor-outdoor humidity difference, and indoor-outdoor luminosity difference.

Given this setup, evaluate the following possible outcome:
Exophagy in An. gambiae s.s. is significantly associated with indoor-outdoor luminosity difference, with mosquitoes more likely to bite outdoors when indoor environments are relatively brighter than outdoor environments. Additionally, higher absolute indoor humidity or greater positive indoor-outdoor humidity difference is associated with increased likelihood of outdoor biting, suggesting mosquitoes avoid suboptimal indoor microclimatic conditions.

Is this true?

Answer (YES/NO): NO